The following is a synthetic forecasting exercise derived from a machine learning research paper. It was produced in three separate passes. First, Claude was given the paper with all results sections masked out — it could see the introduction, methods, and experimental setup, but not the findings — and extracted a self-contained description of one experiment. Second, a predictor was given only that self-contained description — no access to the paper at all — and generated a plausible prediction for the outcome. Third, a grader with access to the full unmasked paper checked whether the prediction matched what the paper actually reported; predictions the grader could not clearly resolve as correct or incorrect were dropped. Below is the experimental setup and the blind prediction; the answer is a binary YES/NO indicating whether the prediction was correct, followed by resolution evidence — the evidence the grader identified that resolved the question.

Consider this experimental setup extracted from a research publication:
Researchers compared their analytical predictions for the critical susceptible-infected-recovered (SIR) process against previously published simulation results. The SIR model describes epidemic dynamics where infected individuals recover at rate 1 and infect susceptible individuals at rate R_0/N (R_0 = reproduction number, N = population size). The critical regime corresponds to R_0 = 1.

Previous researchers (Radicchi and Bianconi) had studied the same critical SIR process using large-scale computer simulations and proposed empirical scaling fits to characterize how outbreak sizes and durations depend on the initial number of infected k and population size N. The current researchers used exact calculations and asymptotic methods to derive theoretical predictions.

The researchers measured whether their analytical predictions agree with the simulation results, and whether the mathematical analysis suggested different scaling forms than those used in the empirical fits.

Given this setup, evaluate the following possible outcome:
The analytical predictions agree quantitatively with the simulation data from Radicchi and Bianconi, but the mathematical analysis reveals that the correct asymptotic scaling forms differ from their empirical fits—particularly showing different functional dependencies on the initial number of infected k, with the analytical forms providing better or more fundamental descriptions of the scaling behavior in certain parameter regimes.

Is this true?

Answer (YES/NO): NO